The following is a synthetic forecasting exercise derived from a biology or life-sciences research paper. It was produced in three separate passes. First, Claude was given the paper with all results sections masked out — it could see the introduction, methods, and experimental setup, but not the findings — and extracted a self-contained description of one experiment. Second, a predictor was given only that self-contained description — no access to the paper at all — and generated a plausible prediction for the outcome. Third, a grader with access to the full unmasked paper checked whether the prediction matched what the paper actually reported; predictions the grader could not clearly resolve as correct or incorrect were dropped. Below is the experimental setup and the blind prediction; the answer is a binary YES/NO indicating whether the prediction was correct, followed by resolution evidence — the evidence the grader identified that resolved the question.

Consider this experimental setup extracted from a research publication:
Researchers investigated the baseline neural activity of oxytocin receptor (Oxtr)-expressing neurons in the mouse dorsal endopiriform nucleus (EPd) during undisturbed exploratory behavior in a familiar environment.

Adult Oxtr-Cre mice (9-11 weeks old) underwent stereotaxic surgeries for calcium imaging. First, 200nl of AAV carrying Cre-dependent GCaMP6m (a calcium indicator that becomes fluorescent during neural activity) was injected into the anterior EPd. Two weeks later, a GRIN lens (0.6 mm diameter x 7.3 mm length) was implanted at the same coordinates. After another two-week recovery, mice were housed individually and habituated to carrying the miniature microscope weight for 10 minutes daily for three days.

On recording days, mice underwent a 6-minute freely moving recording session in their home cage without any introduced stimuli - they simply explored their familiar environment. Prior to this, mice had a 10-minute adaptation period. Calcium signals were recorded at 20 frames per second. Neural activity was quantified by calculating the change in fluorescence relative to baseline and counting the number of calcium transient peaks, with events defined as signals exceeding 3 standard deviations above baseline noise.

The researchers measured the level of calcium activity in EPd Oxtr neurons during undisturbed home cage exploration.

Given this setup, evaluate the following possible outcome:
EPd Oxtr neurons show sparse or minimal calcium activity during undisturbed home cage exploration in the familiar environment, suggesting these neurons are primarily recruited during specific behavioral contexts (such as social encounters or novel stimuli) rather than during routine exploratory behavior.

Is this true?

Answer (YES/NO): NO